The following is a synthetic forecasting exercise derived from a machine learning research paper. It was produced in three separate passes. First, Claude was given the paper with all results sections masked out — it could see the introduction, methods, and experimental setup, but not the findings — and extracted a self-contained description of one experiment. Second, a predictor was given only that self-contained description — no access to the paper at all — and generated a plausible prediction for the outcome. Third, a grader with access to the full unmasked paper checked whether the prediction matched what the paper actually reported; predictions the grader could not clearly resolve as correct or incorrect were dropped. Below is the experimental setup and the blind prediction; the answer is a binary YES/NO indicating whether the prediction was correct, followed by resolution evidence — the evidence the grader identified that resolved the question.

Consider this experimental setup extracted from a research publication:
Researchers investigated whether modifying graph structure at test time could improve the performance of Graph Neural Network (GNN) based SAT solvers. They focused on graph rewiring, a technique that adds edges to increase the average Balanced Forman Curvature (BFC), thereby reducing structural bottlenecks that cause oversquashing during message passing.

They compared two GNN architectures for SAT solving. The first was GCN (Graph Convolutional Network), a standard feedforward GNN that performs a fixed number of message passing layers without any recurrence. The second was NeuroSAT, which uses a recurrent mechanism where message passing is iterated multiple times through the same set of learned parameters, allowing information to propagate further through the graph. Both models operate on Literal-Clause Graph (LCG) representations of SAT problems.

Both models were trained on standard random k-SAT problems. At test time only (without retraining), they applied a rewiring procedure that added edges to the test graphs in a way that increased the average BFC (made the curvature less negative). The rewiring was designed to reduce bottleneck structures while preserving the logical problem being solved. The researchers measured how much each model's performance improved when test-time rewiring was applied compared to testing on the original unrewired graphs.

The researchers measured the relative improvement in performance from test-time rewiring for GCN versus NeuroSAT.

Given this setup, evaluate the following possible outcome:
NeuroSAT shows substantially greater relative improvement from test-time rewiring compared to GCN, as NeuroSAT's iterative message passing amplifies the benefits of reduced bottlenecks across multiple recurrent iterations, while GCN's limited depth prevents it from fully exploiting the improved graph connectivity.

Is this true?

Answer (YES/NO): NO